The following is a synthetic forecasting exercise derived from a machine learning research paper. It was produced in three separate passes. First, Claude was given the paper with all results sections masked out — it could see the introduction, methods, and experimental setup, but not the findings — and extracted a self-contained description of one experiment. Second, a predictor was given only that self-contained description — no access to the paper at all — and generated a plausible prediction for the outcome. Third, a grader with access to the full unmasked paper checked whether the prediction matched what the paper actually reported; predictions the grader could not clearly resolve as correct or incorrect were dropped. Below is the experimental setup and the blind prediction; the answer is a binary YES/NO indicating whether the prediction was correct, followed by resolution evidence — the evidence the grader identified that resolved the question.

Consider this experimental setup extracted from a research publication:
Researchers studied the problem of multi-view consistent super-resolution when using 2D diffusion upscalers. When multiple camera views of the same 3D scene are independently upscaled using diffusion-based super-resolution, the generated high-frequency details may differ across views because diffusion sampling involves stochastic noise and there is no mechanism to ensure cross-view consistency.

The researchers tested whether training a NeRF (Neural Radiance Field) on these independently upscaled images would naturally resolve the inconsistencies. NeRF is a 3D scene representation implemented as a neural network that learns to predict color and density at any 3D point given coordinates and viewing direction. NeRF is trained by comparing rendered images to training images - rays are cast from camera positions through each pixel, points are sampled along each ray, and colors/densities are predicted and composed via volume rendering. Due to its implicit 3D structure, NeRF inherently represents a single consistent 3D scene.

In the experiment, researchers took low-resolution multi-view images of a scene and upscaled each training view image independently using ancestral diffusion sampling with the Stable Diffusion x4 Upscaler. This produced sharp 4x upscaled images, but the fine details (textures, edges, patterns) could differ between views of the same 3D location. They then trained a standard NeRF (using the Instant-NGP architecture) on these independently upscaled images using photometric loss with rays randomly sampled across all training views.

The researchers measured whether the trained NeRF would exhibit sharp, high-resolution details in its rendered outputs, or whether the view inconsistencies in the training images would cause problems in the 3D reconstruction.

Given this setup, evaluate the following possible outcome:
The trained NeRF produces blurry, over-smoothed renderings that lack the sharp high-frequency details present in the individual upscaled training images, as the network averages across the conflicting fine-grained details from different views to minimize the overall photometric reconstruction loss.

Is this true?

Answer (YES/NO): YES